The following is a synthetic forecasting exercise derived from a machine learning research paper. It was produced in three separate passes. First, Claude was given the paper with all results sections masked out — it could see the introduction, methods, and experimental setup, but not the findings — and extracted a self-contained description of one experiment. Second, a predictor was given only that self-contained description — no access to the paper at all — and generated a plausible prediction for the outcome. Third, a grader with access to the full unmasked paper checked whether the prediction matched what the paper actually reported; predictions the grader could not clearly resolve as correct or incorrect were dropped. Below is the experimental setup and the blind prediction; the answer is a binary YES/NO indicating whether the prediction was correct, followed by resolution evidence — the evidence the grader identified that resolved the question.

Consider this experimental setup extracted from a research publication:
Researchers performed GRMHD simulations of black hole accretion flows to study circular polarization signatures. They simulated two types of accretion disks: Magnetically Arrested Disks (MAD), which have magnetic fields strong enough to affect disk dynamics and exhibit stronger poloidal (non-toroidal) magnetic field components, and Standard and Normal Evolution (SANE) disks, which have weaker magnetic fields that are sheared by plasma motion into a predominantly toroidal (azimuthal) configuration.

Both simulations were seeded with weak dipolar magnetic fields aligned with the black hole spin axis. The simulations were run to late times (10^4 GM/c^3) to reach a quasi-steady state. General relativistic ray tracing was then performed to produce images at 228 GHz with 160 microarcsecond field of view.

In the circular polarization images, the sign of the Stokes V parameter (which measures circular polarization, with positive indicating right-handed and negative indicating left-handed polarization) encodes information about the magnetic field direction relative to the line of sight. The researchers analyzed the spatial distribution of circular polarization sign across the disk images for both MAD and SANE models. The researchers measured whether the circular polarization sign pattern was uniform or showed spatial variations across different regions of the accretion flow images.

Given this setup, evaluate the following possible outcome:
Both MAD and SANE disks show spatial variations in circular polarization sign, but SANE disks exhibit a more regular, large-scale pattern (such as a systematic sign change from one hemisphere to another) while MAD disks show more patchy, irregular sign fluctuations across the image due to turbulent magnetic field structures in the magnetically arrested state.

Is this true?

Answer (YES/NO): NO